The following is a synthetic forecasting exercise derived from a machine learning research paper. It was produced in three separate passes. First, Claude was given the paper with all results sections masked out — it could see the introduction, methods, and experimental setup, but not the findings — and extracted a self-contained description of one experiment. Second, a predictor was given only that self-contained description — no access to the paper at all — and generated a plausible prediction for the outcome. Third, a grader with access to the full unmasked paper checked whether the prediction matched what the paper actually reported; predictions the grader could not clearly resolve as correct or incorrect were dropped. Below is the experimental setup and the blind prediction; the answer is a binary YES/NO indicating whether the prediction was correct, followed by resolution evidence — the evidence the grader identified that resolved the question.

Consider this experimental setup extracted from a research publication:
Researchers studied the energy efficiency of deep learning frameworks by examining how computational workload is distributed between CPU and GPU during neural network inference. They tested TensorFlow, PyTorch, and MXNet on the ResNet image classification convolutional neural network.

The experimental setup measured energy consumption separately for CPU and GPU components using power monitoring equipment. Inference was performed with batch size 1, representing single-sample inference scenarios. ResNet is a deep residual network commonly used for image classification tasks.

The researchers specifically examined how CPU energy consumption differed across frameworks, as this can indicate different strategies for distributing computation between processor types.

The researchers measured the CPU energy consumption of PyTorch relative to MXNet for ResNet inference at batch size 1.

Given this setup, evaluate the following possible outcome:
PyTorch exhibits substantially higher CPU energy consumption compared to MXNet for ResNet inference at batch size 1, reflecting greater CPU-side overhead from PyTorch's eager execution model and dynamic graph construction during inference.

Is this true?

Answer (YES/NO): YES